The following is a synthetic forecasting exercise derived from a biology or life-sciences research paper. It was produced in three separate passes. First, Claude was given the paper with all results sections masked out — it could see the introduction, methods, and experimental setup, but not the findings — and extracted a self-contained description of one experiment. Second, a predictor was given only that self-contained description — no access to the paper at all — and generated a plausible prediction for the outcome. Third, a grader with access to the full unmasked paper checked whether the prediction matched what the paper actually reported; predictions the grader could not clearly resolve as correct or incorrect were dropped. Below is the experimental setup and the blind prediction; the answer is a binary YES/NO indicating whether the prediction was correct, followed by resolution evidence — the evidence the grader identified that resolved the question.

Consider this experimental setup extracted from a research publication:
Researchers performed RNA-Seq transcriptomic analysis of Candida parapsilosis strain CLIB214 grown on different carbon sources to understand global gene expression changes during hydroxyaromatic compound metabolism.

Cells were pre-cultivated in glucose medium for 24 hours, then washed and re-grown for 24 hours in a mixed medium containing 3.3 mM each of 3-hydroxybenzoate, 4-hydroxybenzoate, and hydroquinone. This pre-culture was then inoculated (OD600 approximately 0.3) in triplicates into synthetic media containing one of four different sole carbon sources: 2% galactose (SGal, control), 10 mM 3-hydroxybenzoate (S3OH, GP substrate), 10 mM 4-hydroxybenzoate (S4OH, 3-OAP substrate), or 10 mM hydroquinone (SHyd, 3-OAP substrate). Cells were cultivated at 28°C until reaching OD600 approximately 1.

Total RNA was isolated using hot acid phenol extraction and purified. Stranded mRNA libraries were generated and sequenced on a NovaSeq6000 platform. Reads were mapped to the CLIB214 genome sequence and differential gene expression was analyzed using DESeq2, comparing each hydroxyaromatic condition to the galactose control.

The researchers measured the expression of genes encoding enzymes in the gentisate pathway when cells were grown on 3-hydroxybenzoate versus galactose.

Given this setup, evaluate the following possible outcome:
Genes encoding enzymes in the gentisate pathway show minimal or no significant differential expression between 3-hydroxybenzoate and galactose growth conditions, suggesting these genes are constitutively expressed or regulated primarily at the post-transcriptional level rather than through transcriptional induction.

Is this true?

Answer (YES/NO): NO